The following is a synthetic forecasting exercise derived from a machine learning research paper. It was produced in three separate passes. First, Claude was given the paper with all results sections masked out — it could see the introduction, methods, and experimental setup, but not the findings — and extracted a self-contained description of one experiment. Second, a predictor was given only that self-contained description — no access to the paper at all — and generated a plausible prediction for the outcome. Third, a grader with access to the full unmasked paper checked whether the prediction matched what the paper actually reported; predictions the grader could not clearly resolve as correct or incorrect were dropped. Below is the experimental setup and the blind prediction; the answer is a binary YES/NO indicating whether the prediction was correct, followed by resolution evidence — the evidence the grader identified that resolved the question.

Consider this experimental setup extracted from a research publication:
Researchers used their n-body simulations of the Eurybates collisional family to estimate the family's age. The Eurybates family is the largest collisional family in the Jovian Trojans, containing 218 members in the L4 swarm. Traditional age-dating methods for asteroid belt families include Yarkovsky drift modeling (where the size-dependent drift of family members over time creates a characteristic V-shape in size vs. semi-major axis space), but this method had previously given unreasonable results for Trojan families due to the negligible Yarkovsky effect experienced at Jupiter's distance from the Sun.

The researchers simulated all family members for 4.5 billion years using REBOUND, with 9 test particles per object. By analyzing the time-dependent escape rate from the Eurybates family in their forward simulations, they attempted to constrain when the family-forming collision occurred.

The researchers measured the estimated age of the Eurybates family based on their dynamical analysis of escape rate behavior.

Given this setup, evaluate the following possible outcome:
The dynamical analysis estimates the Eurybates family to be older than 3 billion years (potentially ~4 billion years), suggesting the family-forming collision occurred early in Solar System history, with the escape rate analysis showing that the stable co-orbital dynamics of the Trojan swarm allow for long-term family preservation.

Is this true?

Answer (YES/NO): NO